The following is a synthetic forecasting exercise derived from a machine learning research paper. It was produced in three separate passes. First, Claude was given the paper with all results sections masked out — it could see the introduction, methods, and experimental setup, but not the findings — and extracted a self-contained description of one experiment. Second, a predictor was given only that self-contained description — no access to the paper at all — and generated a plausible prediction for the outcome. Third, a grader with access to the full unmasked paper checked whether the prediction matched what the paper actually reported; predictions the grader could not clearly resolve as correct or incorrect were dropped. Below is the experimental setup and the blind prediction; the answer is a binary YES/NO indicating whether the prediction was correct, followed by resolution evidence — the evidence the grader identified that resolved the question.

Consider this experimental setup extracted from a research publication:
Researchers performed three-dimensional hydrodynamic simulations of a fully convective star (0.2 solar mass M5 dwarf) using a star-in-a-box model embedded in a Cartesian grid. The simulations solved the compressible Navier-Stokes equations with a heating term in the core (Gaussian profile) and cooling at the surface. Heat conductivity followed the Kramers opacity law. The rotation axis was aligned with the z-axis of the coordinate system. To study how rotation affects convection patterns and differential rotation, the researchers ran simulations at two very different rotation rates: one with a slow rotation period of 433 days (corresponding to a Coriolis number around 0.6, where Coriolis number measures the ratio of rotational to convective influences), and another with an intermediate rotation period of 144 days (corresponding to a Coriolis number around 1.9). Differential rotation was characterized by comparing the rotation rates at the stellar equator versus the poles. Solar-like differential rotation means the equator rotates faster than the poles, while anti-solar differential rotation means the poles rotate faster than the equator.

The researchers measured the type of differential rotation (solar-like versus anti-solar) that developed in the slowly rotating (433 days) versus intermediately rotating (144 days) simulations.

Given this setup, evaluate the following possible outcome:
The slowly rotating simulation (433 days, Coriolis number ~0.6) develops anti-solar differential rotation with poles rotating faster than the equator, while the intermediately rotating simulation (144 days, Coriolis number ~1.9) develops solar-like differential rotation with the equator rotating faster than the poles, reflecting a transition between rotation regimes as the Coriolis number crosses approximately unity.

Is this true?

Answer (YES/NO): YES